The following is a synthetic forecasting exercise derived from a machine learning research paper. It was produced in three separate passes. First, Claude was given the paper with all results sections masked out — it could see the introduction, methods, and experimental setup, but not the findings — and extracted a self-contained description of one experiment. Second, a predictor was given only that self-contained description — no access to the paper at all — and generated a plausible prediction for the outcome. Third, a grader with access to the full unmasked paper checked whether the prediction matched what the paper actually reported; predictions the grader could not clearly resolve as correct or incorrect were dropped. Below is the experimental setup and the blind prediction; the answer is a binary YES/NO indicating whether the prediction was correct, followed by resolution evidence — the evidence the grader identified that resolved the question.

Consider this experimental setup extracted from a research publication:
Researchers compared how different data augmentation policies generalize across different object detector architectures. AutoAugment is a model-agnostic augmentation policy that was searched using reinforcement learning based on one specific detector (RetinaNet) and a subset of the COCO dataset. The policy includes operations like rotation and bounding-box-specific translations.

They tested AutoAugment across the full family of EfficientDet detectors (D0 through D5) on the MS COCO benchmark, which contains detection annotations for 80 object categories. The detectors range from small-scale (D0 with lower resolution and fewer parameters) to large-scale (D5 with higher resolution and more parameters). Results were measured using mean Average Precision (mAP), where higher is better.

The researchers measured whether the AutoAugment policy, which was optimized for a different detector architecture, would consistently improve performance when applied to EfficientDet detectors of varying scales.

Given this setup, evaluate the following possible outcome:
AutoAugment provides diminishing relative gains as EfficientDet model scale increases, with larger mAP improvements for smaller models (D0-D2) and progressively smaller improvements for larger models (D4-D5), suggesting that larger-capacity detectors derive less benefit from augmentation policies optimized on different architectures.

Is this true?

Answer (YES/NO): NO